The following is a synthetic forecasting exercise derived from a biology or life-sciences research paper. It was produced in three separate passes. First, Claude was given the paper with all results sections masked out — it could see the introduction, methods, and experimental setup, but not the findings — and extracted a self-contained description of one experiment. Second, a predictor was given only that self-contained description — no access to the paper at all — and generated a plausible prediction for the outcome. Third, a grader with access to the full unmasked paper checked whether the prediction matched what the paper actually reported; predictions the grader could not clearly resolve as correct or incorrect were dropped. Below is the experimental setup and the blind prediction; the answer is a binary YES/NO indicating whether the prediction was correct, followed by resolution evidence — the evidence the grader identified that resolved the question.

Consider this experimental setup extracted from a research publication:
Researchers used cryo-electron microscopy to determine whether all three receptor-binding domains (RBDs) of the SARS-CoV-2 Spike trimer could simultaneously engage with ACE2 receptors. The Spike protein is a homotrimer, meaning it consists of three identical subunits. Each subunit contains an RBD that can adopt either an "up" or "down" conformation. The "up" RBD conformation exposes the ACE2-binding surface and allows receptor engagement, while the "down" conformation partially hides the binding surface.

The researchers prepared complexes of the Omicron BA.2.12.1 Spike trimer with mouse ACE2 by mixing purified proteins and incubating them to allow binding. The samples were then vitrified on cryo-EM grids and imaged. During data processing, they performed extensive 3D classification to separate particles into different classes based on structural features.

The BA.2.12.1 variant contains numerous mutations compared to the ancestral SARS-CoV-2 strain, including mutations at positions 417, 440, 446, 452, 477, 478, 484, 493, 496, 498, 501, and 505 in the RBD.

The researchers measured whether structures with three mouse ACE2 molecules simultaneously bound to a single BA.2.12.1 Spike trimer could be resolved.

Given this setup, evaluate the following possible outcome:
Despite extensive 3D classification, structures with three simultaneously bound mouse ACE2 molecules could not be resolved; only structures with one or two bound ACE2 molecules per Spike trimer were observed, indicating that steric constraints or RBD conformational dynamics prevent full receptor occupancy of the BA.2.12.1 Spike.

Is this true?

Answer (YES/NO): NO